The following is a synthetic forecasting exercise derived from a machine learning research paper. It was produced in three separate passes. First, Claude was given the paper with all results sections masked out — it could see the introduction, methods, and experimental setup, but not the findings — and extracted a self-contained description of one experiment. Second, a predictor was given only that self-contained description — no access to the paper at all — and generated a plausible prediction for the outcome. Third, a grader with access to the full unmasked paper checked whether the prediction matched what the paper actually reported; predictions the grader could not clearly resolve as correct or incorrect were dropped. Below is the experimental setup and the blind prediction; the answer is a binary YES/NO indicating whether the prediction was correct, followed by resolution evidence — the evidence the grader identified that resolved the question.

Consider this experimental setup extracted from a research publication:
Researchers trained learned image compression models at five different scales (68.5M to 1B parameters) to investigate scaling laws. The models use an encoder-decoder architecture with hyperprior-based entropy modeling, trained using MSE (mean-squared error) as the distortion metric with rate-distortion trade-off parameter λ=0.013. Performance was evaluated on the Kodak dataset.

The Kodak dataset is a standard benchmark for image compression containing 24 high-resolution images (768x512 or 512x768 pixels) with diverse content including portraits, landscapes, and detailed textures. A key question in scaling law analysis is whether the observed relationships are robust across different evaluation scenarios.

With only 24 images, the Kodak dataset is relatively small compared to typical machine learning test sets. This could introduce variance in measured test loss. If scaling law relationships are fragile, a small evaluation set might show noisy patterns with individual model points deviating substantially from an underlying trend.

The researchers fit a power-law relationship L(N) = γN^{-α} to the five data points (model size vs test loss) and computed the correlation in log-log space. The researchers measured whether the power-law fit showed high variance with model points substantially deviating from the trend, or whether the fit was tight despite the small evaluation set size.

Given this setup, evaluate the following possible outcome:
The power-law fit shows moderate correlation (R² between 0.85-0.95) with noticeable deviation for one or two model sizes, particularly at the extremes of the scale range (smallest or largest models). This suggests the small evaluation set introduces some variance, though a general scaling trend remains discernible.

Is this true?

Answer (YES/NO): NO